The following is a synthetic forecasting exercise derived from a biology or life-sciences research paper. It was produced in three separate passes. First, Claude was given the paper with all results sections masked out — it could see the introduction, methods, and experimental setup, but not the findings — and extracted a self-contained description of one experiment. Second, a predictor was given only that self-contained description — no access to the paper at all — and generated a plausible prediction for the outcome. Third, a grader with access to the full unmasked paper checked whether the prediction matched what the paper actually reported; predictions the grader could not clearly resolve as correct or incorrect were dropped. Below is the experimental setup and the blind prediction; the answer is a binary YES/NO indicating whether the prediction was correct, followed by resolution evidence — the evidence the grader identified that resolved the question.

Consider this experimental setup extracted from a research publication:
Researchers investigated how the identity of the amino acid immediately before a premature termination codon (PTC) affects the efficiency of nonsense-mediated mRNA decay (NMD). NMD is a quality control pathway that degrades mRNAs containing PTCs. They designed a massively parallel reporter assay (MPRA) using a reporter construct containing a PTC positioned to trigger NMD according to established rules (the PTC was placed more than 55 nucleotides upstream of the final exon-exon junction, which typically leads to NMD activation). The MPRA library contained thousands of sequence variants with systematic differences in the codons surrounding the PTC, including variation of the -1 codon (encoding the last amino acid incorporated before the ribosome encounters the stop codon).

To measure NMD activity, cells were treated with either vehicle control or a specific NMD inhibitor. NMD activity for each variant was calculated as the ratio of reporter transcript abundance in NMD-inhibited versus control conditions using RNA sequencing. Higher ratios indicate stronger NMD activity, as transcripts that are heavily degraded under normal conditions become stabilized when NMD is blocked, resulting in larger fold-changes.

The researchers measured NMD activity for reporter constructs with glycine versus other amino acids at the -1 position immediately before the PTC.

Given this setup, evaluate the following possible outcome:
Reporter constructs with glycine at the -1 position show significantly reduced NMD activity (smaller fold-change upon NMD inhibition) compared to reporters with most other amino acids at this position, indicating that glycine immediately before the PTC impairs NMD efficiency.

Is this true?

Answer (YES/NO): NO